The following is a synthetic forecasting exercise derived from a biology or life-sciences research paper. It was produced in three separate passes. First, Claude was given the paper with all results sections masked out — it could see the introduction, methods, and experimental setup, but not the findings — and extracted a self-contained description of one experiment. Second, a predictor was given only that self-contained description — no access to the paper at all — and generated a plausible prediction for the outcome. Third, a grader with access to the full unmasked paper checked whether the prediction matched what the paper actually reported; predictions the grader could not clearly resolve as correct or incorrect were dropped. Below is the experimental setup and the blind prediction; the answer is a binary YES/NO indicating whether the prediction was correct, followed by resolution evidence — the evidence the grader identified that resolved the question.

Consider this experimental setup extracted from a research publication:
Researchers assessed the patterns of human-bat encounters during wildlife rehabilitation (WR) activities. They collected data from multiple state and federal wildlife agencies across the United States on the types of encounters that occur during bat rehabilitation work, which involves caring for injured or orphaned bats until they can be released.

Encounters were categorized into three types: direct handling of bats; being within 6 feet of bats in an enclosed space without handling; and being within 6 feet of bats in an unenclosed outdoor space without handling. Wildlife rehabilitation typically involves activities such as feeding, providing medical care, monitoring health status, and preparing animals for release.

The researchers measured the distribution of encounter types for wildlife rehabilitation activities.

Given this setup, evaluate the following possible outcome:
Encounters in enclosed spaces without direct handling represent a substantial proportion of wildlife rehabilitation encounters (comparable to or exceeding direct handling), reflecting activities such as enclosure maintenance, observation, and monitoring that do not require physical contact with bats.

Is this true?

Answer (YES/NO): NO